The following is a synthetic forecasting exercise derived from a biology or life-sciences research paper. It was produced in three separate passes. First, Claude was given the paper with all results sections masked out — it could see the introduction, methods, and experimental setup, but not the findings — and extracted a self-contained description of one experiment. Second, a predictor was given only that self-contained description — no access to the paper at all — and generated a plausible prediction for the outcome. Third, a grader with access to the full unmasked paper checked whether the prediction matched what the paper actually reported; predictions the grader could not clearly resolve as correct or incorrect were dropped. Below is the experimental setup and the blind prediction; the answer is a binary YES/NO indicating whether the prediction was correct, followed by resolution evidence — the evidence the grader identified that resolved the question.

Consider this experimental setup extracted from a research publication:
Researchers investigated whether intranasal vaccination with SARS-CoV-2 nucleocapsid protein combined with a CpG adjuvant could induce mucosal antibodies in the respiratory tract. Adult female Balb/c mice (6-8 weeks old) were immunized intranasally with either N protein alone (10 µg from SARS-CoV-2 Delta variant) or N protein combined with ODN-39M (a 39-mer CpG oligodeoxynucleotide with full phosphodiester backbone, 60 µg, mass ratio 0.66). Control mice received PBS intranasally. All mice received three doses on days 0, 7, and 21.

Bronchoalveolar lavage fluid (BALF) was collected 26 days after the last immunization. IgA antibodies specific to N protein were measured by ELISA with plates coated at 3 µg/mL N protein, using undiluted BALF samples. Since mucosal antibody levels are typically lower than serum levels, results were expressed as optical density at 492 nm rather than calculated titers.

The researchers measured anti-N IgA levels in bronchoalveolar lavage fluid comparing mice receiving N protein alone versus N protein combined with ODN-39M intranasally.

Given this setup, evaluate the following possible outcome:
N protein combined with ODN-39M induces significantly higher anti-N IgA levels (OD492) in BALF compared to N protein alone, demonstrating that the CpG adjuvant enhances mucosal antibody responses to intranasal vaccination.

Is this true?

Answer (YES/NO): YES